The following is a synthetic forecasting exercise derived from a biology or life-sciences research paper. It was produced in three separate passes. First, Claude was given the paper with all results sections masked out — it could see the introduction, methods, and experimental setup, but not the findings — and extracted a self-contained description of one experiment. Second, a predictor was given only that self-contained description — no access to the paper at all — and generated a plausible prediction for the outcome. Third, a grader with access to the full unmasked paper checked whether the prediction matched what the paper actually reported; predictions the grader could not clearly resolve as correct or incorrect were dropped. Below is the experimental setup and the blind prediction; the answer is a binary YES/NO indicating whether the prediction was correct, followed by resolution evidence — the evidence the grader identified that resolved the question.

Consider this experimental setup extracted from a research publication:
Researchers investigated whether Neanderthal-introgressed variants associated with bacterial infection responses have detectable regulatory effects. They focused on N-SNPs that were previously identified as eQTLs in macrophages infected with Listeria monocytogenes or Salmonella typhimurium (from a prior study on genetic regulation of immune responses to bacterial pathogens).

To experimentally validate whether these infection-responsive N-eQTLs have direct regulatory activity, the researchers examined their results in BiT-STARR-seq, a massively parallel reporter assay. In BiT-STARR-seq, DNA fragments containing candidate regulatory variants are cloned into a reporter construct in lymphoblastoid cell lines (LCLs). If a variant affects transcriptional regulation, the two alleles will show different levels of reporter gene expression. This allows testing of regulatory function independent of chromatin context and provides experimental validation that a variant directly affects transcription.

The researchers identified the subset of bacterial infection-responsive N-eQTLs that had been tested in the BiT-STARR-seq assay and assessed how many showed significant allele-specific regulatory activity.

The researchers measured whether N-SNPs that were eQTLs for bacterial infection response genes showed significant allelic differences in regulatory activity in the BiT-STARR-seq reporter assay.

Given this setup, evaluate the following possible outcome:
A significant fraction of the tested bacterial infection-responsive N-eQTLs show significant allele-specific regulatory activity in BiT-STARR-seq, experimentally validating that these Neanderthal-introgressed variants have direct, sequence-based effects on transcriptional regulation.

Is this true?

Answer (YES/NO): YES